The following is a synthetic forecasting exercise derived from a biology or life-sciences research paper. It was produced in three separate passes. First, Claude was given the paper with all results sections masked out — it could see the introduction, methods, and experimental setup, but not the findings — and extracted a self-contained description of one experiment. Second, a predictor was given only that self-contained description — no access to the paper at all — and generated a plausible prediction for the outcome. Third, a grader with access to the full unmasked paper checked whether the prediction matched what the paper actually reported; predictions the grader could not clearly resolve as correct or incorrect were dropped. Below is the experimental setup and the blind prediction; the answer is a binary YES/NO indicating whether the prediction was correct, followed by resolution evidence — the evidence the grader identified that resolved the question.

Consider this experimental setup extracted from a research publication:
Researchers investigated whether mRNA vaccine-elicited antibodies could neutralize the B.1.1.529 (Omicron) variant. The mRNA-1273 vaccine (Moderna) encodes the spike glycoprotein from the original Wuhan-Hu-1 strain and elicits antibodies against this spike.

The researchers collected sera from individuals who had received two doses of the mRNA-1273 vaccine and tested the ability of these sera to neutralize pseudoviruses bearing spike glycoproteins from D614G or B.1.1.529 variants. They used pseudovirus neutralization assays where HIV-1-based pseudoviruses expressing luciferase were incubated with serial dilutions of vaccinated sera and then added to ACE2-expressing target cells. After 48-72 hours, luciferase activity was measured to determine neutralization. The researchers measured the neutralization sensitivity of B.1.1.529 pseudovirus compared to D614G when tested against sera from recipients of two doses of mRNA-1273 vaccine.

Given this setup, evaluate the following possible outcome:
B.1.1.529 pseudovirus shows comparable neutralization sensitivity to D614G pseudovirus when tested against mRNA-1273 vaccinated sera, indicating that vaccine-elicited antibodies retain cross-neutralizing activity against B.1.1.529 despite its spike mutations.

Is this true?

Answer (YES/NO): NO